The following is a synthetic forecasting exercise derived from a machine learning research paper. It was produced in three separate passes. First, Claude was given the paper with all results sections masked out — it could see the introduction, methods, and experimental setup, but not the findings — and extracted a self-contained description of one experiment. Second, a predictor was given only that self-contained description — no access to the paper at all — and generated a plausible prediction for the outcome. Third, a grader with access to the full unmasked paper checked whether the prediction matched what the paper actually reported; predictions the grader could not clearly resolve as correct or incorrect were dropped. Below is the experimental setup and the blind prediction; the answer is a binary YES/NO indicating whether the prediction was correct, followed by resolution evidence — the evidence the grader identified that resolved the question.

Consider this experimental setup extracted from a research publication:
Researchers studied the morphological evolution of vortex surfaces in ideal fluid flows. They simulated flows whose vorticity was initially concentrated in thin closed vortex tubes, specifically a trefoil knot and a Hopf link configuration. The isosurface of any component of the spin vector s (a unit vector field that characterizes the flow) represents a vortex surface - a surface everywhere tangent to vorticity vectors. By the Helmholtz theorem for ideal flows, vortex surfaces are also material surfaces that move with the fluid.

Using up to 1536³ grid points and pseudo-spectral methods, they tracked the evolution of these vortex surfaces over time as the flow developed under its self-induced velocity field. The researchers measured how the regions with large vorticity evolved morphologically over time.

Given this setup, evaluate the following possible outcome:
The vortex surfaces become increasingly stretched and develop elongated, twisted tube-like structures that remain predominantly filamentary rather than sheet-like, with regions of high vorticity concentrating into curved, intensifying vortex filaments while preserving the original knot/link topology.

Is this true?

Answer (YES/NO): NO